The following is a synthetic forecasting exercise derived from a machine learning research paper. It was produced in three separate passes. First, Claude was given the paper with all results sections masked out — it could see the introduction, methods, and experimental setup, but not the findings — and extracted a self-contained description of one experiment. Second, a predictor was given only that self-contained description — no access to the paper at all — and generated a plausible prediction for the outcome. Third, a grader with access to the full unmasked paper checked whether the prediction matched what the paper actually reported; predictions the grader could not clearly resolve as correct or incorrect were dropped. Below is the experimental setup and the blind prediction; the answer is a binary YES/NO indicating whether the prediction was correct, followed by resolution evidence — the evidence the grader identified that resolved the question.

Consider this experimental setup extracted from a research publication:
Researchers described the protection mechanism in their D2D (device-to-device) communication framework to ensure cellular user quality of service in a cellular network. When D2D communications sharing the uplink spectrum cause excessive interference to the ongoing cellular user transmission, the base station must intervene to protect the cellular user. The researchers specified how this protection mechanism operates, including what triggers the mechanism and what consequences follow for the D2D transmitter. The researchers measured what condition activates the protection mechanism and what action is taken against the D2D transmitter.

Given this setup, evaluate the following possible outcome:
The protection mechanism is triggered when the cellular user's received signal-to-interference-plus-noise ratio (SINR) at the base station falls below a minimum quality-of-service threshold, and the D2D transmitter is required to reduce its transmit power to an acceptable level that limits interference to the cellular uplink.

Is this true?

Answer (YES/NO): NO